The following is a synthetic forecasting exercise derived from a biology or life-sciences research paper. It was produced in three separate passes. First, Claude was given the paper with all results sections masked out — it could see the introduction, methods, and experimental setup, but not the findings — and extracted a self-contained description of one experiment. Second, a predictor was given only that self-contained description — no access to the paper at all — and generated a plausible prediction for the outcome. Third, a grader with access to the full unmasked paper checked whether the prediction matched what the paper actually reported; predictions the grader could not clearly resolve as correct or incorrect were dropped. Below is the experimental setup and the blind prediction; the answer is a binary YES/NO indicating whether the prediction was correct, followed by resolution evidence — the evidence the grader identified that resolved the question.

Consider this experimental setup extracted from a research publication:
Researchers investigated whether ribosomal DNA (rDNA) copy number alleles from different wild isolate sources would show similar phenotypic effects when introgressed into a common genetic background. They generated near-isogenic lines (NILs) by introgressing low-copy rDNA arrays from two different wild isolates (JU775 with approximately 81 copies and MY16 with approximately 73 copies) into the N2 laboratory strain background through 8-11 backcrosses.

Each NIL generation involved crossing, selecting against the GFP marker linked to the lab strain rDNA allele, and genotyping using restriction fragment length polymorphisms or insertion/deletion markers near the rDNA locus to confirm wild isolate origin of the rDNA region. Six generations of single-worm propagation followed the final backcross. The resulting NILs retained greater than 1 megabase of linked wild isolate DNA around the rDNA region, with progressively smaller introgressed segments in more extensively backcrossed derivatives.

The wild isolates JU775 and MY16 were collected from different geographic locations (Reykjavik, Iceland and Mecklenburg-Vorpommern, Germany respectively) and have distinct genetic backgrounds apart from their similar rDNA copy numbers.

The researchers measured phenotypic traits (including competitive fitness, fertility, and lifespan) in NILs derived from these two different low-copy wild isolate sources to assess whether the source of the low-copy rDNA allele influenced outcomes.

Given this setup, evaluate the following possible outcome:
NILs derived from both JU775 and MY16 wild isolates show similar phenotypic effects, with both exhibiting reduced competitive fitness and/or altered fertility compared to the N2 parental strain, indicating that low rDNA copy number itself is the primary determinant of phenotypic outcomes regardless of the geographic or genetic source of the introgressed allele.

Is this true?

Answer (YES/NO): NO